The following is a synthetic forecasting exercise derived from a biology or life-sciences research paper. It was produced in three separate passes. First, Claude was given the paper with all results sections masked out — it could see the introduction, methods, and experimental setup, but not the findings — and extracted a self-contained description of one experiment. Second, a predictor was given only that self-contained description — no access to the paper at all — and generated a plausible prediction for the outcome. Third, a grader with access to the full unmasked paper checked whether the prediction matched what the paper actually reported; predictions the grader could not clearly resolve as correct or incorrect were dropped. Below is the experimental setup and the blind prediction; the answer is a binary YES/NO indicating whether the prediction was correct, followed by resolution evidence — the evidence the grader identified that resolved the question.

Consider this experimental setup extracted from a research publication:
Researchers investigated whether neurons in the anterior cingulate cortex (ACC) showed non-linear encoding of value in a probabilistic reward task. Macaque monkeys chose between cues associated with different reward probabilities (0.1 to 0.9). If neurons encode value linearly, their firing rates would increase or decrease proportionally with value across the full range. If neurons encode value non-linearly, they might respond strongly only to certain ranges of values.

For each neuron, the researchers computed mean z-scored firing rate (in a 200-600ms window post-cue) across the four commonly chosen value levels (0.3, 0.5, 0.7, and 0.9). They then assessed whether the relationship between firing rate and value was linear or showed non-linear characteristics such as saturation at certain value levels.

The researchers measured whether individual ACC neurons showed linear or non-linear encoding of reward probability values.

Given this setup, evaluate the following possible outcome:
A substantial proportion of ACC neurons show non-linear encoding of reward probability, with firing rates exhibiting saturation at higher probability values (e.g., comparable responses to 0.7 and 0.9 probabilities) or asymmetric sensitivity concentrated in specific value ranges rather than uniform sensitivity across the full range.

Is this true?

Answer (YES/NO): YES